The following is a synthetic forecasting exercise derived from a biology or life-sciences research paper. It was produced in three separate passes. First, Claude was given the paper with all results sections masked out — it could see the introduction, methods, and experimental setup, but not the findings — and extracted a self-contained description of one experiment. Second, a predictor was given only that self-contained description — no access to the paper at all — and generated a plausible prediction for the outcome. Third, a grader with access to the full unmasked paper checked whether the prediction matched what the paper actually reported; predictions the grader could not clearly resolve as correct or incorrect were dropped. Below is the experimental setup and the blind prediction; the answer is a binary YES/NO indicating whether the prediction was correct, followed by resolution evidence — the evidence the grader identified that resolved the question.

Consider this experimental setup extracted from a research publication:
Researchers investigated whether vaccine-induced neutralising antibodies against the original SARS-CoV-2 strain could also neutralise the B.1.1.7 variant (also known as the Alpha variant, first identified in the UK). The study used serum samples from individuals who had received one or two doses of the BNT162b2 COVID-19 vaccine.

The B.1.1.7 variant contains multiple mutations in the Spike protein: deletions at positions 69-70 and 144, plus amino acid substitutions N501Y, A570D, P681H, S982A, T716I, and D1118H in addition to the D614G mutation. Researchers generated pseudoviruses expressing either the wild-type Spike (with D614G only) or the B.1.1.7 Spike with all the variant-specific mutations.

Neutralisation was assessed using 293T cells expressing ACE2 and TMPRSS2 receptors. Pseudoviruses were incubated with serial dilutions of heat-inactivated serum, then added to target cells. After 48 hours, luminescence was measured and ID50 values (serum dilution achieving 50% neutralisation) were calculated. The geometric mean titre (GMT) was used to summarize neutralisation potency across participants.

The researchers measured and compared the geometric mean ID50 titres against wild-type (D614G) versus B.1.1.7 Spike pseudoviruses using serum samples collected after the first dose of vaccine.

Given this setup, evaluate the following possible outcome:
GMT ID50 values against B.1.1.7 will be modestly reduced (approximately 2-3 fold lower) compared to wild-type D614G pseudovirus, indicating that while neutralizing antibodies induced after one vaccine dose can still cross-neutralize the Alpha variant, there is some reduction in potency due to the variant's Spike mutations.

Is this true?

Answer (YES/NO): NO